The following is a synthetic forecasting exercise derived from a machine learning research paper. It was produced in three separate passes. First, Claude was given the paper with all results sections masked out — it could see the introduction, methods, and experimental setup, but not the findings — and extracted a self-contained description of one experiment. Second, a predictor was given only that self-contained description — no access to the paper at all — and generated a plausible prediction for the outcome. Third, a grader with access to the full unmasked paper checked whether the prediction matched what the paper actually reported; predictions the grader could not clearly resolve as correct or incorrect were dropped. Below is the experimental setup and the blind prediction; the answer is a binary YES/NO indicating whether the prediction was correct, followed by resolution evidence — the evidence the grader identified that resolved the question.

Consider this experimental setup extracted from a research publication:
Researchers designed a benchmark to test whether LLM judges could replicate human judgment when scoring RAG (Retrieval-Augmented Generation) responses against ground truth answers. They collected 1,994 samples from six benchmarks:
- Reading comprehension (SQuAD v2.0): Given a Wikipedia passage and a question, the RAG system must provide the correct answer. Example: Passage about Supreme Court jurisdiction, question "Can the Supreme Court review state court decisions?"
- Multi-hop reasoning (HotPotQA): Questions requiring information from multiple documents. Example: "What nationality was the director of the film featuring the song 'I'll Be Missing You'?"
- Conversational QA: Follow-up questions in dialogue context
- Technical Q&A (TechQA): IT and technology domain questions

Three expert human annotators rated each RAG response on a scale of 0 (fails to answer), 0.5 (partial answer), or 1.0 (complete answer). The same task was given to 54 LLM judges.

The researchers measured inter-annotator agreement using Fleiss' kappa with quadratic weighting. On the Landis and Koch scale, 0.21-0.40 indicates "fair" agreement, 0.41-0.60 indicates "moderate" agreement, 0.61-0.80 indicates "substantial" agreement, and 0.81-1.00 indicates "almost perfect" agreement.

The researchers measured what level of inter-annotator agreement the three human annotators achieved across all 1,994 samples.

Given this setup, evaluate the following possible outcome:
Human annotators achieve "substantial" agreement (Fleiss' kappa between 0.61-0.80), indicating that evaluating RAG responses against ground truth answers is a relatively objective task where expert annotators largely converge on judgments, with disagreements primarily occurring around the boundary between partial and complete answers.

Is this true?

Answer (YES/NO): YES